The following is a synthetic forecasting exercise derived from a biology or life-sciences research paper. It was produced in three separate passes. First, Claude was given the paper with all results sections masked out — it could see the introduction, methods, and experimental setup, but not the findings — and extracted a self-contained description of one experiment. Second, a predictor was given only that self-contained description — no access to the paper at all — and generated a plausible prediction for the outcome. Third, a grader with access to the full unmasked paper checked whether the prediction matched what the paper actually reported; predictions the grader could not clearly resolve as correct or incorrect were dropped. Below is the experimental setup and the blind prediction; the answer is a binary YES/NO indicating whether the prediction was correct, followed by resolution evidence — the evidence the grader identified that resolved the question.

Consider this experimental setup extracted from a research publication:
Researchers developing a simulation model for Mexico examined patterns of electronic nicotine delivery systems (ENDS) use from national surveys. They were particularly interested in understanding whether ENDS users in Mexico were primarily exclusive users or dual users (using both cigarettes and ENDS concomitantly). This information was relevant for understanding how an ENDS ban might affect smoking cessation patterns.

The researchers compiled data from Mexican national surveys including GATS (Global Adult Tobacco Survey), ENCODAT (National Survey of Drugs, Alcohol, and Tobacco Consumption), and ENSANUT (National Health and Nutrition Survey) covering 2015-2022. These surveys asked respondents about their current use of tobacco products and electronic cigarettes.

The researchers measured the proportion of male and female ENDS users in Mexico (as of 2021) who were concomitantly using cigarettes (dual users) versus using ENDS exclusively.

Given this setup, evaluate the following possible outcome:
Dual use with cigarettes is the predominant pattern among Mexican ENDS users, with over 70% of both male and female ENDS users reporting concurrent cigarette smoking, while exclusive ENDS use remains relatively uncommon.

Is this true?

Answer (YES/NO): YES